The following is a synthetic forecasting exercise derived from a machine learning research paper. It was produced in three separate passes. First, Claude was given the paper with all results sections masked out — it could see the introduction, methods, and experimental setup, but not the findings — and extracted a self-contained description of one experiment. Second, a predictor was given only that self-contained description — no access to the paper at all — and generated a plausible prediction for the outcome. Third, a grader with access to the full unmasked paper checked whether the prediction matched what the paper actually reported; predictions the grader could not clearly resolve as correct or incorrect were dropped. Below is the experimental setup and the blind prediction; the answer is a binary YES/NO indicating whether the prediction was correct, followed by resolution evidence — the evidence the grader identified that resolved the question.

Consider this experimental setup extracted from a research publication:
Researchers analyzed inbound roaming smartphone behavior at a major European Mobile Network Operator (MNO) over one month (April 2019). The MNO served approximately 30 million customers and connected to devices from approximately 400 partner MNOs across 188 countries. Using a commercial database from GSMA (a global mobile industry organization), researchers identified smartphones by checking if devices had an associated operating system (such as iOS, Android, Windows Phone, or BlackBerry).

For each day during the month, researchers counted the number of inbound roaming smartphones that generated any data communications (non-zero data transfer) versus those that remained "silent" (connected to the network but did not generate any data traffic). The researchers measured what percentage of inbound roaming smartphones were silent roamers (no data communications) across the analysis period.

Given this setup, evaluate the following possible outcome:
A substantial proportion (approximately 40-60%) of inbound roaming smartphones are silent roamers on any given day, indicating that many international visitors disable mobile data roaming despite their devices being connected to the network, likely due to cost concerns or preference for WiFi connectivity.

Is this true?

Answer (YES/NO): YES